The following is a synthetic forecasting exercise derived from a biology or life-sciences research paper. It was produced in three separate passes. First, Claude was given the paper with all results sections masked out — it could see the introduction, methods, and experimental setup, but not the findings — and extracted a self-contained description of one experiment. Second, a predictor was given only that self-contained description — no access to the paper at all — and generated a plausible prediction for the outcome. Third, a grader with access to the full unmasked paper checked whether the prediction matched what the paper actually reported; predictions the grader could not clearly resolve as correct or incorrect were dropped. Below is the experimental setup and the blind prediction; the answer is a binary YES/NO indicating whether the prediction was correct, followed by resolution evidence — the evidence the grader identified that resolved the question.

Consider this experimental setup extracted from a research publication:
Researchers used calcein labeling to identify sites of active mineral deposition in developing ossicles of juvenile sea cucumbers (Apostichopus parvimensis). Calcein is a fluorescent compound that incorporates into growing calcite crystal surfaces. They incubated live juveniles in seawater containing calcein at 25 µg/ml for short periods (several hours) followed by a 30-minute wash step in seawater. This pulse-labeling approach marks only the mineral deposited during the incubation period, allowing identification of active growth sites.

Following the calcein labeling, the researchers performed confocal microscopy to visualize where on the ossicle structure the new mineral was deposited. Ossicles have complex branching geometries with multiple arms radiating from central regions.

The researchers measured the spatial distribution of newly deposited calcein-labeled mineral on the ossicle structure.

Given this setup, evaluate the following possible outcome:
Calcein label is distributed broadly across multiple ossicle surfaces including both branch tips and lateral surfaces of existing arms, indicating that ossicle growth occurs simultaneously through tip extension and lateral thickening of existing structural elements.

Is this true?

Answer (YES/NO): NO